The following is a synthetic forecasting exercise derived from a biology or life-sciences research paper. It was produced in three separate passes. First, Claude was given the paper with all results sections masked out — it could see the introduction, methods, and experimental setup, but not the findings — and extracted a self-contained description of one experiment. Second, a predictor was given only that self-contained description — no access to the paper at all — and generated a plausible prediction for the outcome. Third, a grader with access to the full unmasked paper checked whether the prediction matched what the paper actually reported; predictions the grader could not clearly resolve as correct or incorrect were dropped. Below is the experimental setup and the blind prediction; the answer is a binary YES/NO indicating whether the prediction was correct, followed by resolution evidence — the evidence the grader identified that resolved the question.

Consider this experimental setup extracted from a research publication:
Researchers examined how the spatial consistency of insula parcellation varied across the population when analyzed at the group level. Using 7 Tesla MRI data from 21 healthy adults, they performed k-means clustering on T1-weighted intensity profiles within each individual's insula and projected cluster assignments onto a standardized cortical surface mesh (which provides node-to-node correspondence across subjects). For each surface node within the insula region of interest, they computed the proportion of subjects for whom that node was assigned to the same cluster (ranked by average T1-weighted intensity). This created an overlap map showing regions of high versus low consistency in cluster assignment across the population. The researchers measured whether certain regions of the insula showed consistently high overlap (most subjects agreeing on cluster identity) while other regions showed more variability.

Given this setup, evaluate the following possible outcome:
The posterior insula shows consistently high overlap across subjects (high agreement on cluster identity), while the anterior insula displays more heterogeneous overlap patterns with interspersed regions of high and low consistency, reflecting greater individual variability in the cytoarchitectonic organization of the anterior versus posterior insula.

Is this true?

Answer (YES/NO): NO